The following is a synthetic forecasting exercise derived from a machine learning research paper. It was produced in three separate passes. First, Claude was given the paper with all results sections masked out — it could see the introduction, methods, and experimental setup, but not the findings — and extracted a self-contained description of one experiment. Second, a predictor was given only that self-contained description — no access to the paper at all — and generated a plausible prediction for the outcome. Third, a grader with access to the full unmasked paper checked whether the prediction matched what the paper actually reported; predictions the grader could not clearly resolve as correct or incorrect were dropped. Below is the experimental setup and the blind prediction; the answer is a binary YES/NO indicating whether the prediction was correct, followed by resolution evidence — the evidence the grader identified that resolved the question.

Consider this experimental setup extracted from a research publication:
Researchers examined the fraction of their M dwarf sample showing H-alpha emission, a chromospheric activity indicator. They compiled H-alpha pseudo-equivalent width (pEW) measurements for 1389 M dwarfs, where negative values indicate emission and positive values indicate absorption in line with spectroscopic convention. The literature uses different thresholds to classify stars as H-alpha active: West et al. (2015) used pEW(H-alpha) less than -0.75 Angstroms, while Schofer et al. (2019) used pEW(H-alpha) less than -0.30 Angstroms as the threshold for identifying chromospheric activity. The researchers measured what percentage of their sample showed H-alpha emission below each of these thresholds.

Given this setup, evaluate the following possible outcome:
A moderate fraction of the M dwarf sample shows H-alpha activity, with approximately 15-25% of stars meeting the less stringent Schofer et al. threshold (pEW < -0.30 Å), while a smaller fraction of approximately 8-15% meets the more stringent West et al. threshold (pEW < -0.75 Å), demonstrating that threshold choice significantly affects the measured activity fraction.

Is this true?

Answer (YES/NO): NO